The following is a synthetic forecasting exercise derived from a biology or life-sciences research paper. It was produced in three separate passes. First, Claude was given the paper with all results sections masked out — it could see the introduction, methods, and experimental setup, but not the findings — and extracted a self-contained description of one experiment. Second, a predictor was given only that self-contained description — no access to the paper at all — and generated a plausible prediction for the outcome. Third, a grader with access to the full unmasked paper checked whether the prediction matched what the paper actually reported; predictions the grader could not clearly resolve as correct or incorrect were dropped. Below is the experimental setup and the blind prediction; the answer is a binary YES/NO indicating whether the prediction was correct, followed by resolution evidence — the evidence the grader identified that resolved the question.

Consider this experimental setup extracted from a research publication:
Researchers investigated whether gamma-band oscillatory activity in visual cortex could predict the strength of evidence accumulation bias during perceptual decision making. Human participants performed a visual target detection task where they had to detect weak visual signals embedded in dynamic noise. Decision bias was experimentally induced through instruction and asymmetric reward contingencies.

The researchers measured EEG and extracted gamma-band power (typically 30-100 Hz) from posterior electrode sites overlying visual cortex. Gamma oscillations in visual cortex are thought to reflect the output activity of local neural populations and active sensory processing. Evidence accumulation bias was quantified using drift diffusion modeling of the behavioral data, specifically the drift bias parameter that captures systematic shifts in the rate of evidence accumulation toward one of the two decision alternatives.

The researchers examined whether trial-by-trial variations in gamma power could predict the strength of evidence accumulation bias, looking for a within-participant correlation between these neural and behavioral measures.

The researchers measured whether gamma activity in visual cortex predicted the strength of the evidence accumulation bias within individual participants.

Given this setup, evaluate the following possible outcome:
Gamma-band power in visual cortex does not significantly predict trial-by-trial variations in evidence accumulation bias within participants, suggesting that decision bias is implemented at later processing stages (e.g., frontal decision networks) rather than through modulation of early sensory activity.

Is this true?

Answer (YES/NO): NO